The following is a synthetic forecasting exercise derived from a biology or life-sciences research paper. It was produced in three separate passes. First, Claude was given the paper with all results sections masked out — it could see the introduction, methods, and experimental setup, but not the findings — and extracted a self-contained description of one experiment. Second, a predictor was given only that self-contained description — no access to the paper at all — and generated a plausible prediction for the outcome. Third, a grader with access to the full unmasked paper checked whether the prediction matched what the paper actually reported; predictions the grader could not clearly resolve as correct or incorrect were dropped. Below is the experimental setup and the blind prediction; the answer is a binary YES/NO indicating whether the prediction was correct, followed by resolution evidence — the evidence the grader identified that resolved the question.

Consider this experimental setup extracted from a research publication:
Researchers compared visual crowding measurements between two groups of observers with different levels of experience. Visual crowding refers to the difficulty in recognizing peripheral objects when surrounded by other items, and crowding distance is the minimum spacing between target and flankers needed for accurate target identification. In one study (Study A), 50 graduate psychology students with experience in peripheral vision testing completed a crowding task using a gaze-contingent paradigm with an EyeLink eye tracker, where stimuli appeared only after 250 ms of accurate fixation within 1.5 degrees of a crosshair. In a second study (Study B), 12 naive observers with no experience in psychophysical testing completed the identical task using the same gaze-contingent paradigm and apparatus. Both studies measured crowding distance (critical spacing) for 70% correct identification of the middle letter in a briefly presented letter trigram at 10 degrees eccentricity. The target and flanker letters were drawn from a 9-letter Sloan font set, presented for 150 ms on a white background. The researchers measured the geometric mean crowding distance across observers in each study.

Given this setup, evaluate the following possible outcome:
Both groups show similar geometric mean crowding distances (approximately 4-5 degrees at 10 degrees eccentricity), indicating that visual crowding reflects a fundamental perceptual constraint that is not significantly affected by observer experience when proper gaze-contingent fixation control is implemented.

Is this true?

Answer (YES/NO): NO